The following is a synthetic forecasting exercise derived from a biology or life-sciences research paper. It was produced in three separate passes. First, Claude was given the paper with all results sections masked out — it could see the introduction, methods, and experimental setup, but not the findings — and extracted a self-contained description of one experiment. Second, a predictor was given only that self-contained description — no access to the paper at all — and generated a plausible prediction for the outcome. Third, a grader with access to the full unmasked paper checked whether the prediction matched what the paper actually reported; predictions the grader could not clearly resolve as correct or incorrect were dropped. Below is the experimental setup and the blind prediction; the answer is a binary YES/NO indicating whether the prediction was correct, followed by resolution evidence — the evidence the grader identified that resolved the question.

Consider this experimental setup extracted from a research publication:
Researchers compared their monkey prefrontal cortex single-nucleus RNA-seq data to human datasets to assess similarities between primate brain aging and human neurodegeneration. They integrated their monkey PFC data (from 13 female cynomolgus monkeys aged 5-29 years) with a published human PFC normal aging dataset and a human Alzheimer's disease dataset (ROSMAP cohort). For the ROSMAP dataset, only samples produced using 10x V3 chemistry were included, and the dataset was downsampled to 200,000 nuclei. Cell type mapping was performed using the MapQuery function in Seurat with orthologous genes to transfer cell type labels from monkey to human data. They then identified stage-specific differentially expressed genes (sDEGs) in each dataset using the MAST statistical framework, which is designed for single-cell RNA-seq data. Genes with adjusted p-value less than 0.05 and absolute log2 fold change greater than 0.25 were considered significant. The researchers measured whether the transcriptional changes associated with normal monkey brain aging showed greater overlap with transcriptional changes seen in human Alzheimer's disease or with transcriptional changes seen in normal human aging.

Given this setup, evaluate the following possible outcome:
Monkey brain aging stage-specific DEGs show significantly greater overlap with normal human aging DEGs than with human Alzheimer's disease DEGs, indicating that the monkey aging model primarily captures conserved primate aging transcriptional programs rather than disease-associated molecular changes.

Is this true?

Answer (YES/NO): YES